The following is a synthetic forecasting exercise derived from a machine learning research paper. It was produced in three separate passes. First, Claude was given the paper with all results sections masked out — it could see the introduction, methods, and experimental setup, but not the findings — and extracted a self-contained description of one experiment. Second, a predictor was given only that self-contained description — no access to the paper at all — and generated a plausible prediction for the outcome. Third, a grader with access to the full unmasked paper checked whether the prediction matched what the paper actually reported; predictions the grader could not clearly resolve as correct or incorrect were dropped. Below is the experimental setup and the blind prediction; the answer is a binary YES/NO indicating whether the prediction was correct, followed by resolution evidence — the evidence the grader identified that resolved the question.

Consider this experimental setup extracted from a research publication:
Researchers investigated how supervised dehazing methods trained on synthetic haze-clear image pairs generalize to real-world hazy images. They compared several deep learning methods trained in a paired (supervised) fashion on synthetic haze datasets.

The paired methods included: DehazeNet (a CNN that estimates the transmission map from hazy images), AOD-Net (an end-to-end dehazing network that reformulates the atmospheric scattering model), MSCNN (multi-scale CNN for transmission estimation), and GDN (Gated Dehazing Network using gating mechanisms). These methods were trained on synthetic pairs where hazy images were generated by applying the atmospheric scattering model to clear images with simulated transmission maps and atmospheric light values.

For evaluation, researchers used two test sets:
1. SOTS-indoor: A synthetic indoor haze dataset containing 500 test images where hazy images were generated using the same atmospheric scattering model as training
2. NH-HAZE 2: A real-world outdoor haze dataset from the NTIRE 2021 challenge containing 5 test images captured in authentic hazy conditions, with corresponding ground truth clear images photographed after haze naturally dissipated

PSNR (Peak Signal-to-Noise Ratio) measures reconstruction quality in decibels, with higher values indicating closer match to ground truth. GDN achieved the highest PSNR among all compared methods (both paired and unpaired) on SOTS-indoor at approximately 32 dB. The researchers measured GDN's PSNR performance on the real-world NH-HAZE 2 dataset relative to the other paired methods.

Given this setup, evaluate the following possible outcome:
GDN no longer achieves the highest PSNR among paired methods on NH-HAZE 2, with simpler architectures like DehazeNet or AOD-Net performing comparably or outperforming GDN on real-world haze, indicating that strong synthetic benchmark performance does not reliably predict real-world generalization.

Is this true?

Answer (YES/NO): YES